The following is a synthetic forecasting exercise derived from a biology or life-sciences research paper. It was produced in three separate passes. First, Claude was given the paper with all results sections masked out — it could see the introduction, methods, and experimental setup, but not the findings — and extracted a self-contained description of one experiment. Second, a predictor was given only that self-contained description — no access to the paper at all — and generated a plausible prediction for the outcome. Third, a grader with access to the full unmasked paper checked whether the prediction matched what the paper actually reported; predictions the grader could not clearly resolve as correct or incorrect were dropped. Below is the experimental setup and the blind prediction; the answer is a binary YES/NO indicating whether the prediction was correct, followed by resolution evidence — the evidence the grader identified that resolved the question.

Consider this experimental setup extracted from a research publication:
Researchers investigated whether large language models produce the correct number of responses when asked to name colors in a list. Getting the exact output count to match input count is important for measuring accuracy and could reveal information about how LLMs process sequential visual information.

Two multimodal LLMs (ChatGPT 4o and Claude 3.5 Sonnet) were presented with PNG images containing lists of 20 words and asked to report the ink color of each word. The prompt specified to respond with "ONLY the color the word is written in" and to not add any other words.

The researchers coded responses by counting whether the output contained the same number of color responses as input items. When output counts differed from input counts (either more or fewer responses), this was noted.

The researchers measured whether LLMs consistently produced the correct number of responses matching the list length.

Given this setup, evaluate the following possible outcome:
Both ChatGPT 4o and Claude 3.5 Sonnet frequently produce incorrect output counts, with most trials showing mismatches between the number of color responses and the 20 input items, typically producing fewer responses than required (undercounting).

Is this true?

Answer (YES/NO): NO